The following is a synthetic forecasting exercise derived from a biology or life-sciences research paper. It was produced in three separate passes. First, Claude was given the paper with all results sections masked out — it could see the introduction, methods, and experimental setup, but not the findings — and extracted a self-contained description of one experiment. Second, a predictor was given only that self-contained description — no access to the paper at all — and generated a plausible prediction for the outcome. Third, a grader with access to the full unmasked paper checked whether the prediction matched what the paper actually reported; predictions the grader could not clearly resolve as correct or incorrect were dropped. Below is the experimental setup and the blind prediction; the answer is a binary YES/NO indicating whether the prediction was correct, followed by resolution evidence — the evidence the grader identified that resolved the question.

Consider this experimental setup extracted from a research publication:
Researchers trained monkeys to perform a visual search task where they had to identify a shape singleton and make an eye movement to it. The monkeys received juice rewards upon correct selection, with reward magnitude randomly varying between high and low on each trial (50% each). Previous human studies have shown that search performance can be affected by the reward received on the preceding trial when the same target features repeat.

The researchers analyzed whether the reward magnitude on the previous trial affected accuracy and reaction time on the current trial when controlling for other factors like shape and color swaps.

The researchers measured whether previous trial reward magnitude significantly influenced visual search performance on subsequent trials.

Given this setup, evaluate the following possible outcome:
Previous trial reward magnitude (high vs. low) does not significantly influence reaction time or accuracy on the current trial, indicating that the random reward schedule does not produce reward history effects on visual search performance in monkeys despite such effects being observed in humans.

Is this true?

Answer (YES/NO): YES